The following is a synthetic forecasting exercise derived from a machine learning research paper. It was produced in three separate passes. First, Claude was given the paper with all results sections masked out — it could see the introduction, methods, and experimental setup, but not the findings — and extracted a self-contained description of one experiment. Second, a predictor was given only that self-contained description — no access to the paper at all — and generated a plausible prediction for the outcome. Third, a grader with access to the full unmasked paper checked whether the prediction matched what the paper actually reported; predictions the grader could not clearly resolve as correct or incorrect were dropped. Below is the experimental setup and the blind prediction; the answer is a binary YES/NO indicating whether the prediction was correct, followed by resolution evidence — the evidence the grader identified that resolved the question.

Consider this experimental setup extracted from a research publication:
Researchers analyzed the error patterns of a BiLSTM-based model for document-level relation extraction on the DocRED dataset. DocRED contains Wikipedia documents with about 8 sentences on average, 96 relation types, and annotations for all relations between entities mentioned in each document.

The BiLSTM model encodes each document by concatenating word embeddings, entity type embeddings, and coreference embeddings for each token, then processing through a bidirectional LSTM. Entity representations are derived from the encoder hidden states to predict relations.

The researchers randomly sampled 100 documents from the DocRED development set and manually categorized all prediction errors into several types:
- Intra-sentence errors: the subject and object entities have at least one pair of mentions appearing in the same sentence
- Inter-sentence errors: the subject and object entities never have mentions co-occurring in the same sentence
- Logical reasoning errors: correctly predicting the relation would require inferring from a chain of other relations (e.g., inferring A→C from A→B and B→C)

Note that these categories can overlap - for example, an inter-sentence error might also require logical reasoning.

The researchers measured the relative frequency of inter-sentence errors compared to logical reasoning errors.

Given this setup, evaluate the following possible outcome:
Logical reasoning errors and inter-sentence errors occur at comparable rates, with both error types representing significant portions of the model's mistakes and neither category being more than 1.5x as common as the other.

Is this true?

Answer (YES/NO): NO